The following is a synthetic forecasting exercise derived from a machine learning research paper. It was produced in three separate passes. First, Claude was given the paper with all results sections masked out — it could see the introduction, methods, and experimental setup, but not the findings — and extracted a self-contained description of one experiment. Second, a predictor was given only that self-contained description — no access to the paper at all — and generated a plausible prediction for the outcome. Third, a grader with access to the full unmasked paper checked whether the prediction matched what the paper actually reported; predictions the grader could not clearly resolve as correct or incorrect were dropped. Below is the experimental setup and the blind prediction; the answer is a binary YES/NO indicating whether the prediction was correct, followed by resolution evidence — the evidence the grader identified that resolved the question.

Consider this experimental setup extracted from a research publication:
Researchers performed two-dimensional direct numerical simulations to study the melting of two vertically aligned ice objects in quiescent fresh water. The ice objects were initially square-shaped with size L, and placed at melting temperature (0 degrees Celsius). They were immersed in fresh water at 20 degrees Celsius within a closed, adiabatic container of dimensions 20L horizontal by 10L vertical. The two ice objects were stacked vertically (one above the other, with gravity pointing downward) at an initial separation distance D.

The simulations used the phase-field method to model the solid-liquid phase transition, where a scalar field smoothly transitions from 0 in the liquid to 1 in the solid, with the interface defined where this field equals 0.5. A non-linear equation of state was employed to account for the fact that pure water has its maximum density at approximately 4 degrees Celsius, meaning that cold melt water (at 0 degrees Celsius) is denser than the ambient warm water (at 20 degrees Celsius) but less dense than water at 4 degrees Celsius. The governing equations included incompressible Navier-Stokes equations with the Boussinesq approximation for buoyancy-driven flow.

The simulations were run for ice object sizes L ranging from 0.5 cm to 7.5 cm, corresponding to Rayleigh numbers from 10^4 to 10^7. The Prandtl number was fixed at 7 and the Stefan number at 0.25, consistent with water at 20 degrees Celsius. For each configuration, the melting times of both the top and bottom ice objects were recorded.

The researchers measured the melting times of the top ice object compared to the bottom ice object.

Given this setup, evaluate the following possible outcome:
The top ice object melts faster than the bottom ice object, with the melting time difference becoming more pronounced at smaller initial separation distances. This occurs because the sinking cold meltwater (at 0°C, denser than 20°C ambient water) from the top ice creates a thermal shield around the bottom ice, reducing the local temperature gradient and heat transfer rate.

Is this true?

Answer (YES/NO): YES